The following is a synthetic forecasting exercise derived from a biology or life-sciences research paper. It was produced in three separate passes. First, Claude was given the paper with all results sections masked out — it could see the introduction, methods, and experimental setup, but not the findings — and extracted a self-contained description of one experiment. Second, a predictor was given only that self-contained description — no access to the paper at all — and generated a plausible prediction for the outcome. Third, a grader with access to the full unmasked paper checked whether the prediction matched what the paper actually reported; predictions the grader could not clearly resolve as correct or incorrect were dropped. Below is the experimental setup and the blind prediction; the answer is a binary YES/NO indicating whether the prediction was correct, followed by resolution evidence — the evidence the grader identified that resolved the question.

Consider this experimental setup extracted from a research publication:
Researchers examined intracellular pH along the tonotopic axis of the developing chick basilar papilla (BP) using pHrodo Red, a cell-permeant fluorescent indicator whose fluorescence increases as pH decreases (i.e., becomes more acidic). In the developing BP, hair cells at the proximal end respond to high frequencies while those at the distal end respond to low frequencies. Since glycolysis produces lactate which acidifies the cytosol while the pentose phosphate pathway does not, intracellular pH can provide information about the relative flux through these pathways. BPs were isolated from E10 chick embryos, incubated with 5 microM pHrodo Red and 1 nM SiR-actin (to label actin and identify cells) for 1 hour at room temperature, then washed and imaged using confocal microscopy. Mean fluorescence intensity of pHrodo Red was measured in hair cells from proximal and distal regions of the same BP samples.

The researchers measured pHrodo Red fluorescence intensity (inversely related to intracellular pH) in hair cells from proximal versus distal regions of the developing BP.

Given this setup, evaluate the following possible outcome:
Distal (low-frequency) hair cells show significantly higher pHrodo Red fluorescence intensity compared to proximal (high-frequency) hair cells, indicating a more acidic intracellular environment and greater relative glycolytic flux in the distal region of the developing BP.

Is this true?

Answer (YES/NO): YES